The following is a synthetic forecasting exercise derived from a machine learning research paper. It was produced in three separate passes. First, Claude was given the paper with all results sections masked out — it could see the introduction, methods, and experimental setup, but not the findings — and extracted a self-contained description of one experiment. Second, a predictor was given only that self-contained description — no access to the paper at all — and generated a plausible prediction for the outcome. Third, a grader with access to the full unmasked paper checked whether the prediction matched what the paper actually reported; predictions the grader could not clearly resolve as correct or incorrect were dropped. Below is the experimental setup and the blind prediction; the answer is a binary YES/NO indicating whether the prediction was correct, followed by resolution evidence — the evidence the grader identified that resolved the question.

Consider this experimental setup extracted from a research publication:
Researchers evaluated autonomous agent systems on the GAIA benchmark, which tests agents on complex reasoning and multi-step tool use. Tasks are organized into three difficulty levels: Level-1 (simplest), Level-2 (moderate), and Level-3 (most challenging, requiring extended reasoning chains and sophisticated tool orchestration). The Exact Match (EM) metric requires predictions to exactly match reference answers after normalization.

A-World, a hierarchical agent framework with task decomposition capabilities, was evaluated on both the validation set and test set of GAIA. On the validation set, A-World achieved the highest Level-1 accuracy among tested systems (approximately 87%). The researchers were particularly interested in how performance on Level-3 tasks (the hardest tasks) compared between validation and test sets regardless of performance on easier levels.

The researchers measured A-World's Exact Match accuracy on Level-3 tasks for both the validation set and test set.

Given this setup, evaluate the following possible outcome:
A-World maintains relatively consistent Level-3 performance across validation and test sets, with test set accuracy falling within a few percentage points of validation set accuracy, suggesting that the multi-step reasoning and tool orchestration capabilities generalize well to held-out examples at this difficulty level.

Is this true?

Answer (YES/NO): NO